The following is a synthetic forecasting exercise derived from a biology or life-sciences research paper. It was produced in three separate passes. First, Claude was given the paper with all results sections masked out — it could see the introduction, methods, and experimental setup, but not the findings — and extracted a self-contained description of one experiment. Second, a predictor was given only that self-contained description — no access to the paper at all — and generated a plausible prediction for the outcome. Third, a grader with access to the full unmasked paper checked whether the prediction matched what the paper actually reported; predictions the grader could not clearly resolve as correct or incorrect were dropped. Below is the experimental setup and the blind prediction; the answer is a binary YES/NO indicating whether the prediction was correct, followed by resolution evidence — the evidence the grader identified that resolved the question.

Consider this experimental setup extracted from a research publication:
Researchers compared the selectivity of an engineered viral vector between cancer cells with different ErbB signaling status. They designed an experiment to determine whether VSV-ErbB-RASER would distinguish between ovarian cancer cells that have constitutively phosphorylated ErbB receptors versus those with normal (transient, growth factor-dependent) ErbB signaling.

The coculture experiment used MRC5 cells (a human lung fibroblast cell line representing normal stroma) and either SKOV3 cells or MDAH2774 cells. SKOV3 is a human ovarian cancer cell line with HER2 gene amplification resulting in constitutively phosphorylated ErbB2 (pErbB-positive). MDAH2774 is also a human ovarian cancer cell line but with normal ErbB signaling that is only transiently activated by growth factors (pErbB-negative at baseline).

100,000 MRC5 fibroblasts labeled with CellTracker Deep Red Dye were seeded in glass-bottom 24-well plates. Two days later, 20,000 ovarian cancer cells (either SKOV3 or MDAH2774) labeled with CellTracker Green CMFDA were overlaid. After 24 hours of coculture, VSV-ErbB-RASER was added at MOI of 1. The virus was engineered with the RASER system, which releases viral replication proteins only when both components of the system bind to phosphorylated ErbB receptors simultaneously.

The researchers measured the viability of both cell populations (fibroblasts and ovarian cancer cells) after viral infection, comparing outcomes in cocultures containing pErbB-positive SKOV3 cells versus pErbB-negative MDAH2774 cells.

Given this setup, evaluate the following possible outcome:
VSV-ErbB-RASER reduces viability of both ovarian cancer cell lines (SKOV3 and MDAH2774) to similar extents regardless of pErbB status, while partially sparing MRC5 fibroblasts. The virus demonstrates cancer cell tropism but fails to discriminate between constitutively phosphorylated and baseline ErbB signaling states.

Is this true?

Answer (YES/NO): NO